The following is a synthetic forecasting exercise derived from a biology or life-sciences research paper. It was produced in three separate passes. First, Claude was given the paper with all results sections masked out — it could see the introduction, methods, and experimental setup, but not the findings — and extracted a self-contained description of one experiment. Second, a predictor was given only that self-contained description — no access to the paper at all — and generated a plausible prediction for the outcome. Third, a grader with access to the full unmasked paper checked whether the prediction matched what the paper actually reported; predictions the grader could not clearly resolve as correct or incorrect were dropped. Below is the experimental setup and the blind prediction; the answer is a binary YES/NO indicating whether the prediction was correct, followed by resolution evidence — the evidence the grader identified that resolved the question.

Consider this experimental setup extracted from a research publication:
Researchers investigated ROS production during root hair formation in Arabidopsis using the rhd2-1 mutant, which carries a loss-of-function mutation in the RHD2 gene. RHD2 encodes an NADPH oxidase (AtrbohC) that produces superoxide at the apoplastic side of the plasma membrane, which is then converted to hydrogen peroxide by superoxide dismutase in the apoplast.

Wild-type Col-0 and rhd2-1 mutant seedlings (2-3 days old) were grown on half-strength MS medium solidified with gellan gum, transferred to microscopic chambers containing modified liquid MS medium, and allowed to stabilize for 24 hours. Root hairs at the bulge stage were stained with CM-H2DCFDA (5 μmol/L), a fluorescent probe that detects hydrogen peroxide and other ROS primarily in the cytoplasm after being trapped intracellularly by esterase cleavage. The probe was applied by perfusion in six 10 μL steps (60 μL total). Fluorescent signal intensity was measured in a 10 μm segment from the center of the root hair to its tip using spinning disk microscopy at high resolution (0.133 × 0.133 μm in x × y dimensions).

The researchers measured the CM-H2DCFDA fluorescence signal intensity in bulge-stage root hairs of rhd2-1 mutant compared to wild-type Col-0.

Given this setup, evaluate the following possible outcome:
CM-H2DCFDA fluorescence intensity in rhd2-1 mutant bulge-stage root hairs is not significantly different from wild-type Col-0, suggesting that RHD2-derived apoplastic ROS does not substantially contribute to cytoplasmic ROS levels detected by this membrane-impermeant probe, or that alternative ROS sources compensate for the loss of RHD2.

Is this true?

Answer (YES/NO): NO